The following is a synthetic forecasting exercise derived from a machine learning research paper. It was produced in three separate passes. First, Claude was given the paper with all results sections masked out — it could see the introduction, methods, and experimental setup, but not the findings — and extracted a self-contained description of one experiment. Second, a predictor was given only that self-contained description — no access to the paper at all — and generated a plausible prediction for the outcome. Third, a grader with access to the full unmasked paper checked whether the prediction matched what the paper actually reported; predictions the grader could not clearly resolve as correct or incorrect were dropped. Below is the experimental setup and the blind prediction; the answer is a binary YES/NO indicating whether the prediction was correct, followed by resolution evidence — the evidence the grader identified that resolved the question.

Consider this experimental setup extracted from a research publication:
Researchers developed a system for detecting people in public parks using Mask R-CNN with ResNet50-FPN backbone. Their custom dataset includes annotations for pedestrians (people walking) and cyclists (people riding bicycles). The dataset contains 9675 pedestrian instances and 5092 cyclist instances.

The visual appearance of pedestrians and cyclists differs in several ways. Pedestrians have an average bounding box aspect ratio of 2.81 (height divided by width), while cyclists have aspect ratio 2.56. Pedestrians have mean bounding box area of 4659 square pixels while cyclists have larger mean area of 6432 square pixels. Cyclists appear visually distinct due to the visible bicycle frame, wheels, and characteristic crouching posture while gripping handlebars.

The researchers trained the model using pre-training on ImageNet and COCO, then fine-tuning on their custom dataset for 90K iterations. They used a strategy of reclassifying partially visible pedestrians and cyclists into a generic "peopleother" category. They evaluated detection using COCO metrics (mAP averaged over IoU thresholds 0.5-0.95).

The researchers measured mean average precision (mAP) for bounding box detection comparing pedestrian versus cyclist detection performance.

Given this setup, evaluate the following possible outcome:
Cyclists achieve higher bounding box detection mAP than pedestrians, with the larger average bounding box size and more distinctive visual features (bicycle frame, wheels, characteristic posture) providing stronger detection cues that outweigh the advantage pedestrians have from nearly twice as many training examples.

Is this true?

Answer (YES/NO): YES